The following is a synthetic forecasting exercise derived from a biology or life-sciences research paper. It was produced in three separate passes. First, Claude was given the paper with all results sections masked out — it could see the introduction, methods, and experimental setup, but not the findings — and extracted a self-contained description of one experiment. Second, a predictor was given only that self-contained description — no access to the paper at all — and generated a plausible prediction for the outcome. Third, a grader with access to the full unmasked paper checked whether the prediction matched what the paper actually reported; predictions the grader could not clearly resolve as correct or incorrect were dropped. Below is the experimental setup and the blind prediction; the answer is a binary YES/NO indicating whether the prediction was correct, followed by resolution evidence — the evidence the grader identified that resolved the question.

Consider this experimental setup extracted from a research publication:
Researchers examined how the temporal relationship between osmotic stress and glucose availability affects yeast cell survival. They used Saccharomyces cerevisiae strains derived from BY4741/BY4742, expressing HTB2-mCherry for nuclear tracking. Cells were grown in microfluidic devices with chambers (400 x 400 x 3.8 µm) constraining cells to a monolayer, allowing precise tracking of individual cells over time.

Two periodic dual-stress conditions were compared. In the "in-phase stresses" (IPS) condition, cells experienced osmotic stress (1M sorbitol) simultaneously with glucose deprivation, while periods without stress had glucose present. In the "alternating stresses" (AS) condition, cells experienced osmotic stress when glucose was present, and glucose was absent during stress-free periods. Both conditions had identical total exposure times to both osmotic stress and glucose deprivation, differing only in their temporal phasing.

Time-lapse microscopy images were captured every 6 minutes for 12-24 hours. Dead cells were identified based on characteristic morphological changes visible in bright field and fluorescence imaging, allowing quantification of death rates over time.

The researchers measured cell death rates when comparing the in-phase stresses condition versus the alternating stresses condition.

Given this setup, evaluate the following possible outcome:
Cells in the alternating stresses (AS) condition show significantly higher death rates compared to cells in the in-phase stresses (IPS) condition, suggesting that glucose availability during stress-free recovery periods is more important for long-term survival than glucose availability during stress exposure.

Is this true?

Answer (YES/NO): YES